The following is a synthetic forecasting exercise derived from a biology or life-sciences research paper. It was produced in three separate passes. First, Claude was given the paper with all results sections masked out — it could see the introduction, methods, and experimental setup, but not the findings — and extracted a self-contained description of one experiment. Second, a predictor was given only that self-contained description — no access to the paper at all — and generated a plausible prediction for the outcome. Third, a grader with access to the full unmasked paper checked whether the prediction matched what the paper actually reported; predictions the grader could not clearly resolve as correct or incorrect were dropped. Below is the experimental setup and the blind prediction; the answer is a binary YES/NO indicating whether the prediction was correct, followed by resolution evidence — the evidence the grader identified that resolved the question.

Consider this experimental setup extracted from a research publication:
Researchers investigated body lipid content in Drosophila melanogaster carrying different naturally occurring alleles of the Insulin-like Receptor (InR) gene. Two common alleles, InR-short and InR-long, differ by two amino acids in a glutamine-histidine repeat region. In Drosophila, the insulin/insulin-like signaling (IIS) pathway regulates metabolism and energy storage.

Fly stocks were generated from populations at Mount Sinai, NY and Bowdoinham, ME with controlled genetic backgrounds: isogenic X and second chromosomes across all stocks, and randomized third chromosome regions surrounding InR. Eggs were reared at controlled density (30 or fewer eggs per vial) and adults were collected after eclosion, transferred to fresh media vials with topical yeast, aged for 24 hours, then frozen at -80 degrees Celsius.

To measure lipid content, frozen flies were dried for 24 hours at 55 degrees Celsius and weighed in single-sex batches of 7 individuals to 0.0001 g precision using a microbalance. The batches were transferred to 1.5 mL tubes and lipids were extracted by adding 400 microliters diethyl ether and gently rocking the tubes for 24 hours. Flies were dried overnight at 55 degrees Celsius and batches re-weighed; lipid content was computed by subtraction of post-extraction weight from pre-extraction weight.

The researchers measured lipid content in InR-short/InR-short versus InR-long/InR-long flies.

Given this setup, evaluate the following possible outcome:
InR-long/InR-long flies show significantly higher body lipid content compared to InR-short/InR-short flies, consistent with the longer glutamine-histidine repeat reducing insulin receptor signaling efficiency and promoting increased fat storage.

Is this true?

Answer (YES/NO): NO